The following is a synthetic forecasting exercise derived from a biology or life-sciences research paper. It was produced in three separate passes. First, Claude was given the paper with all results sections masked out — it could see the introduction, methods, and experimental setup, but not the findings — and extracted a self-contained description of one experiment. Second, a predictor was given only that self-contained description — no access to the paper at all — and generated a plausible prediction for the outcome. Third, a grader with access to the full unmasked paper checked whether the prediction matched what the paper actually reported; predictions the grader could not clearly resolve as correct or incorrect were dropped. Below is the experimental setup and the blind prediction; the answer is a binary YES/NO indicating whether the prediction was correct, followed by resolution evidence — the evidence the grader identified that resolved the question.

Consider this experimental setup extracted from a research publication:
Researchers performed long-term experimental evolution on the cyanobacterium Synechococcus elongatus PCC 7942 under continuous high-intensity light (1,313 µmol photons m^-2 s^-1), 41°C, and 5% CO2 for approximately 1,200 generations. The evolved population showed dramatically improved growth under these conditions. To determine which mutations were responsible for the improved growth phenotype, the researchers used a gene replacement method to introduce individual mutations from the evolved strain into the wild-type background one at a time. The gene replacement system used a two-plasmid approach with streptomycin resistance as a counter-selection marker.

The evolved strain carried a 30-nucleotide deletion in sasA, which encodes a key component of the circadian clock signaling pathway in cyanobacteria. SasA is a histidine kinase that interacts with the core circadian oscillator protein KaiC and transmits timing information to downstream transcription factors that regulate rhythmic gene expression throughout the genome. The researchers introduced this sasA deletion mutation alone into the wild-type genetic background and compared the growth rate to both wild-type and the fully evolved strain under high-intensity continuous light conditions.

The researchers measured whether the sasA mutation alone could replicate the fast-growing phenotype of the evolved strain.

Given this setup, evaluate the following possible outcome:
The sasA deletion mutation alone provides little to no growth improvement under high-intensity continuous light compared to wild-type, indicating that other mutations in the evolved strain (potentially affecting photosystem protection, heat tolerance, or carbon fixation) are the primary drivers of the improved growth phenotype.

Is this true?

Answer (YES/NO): NO